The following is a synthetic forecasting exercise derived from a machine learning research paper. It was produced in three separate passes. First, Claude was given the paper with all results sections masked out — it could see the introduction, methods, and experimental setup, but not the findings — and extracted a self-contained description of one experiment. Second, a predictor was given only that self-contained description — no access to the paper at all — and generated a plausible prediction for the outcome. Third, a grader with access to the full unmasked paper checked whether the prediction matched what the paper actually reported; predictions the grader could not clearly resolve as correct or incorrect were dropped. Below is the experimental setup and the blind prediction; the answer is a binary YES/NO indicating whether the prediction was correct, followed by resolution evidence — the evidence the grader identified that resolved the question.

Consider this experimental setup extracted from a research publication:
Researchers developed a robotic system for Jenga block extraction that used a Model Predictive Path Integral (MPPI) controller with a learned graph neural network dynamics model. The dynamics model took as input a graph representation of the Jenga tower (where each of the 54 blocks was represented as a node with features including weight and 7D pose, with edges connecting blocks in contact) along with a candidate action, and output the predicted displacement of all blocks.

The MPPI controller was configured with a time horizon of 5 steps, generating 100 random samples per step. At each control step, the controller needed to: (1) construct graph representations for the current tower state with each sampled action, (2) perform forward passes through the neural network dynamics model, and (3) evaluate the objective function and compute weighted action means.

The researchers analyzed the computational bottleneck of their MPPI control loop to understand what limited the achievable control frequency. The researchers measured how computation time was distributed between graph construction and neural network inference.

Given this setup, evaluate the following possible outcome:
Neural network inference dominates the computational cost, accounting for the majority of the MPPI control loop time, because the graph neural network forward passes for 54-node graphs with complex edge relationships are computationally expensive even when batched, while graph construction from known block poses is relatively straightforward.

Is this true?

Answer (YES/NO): NO